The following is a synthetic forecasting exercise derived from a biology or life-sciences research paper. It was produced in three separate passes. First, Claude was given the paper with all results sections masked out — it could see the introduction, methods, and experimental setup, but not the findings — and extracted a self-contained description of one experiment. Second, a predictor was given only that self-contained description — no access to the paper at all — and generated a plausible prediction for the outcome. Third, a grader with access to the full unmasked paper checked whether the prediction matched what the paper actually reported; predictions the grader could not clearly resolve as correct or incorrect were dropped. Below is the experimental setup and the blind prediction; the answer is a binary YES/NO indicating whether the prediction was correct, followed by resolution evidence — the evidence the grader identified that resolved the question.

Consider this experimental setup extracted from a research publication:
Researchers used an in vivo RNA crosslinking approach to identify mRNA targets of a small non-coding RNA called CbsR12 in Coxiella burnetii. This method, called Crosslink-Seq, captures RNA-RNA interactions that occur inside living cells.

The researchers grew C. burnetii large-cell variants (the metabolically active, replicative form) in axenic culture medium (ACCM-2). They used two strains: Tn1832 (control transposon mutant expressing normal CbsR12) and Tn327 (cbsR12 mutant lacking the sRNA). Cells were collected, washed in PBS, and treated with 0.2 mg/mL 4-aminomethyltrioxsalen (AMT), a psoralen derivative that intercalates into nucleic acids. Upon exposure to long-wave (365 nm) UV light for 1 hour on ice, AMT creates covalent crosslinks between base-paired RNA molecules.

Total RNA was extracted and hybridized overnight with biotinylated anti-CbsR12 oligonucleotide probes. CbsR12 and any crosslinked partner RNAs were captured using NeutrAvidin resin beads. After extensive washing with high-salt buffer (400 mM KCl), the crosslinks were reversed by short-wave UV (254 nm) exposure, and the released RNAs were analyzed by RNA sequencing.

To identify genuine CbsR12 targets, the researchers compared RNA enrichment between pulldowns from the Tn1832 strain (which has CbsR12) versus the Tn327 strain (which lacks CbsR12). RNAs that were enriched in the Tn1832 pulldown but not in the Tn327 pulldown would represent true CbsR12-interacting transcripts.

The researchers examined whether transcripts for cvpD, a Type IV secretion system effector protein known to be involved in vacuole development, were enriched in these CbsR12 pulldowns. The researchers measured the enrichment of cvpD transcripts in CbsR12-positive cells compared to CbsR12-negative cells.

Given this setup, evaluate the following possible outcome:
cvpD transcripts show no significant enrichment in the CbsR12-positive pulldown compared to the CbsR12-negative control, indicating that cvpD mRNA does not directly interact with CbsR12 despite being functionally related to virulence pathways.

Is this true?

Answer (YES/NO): NO